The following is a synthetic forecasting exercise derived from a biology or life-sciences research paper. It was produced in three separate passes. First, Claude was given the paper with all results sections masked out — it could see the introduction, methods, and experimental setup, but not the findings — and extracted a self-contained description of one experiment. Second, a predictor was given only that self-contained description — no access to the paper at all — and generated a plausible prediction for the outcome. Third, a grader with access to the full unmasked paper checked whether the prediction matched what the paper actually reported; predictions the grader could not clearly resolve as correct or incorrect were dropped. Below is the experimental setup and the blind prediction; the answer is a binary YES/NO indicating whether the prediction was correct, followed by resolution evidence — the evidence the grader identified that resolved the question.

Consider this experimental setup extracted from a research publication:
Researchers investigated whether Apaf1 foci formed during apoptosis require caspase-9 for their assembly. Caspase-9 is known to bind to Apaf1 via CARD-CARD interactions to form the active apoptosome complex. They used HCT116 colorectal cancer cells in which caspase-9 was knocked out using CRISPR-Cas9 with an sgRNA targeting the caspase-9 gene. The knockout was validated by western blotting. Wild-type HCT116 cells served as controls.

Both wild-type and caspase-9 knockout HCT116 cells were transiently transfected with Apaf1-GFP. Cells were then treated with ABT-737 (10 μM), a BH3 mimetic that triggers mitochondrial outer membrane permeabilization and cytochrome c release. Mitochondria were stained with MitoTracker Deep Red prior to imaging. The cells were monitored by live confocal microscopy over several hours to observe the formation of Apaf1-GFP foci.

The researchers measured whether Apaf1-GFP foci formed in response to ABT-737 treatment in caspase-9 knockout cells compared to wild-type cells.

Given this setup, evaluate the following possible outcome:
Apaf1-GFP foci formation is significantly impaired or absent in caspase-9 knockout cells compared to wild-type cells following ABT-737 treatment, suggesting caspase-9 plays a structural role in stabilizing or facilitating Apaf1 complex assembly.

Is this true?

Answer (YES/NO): YES